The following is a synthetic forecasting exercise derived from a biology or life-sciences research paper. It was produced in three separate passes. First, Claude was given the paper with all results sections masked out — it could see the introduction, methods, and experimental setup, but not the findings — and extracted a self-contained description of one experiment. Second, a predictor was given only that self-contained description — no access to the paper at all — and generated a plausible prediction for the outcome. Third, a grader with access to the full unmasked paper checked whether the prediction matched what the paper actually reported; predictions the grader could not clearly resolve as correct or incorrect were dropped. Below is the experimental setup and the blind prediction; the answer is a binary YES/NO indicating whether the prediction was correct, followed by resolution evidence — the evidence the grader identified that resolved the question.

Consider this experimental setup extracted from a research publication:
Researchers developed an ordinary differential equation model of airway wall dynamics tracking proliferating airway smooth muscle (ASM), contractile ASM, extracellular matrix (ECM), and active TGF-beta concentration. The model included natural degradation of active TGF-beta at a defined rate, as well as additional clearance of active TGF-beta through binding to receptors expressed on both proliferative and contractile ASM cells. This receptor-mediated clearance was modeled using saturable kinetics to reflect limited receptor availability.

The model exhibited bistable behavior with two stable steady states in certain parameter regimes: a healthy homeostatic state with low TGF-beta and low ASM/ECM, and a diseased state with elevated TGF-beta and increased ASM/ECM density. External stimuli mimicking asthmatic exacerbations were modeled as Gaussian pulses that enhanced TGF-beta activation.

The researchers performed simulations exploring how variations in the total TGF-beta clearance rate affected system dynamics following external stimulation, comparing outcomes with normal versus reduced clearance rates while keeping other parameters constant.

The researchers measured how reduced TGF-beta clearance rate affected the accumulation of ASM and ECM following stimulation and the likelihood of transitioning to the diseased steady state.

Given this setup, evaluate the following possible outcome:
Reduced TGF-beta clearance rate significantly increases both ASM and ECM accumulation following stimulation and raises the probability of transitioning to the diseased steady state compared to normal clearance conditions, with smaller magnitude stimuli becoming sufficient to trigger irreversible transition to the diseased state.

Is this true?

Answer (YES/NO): NO